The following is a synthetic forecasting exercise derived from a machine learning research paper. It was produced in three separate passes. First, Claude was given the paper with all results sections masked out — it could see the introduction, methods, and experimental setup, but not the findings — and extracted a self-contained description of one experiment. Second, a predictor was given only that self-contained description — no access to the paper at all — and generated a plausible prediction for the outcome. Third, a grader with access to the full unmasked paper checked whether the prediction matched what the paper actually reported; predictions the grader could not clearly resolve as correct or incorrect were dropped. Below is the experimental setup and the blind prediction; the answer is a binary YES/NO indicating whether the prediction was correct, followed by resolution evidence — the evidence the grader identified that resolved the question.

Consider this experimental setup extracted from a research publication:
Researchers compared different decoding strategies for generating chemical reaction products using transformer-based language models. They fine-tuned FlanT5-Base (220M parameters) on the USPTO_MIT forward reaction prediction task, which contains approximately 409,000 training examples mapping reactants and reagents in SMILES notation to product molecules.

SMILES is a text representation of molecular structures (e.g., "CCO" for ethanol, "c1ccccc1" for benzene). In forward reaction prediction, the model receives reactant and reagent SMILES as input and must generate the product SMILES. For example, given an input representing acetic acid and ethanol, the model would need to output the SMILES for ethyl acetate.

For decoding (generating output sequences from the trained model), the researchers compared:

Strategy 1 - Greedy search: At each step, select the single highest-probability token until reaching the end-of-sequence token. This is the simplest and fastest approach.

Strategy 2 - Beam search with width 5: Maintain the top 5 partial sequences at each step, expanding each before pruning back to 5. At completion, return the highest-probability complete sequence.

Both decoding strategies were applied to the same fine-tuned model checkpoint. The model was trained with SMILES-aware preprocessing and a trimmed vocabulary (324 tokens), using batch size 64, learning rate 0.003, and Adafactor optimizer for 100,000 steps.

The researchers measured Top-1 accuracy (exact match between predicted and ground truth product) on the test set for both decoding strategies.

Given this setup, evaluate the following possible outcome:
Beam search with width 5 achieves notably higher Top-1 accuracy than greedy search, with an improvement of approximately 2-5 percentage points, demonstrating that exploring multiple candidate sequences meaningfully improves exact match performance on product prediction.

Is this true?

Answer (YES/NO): NO